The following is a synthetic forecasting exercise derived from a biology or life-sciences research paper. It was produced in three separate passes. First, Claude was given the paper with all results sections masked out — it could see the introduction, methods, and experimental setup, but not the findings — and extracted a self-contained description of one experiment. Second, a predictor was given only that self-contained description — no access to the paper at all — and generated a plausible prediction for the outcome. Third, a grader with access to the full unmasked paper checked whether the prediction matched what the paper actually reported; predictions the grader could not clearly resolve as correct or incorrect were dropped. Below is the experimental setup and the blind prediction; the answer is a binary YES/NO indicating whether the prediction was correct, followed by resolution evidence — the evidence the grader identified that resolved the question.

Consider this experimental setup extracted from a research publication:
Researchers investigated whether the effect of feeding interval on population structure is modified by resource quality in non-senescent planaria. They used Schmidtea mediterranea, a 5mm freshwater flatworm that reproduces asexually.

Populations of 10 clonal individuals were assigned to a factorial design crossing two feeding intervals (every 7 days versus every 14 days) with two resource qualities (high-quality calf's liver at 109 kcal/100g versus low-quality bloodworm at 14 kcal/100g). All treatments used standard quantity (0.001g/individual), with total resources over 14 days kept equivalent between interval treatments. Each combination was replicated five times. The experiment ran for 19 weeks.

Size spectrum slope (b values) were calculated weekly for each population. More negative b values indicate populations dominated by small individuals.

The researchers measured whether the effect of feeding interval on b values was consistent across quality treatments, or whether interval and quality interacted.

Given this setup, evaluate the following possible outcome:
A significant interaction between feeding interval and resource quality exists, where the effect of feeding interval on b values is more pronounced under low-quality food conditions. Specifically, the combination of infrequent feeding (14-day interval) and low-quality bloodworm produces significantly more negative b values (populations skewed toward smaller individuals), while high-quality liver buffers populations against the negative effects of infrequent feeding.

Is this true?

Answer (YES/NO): NO